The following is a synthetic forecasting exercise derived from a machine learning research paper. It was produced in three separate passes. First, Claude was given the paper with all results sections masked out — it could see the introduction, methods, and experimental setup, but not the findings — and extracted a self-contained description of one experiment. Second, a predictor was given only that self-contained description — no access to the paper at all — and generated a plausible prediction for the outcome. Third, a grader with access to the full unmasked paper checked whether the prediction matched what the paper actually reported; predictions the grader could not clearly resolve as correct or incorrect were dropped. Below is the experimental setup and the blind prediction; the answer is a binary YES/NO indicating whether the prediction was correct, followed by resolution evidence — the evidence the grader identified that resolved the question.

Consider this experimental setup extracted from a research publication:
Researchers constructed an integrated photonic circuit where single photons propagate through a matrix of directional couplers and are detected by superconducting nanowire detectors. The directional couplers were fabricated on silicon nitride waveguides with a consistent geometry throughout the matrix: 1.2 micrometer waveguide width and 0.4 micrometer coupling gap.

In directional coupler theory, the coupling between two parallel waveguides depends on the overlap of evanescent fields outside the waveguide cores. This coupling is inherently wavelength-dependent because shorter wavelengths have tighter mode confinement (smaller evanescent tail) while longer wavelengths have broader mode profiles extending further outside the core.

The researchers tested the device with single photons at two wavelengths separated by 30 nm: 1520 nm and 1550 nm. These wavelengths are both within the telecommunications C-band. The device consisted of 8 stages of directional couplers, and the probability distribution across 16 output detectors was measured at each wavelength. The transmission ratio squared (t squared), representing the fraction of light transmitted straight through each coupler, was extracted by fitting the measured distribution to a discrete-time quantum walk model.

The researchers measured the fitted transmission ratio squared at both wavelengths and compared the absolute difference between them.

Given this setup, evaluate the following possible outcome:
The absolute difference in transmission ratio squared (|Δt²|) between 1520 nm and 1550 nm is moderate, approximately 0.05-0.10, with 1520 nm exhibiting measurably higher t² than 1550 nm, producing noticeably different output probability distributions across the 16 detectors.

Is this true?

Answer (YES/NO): YES